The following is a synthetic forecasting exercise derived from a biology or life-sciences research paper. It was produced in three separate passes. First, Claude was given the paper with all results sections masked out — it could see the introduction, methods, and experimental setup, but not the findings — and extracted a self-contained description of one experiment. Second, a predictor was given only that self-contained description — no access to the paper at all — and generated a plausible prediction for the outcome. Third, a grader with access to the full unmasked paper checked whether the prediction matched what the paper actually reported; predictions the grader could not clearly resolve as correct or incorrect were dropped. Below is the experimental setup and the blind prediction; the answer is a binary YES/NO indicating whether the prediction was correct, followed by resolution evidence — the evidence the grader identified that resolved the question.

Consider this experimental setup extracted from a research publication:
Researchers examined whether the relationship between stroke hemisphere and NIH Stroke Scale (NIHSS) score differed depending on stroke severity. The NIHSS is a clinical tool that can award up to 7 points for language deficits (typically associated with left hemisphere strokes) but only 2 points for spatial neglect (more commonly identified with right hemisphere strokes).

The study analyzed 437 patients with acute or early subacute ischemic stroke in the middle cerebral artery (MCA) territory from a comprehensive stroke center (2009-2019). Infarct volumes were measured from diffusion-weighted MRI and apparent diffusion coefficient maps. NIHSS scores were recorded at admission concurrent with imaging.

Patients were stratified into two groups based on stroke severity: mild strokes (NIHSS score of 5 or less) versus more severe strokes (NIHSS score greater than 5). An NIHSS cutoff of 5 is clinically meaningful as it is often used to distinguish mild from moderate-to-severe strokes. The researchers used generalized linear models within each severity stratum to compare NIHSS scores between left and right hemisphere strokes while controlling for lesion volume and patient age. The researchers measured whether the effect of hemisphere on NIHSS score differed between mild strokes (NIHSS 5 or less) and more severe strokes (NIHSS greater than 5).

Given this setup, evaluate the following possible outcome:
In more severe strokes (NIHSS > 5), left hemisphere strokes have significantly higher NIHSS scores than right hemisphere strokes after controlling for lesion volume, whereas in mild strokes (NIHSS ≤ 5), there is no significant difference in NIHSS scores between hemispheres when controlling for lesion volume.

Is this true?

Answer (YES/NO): YES